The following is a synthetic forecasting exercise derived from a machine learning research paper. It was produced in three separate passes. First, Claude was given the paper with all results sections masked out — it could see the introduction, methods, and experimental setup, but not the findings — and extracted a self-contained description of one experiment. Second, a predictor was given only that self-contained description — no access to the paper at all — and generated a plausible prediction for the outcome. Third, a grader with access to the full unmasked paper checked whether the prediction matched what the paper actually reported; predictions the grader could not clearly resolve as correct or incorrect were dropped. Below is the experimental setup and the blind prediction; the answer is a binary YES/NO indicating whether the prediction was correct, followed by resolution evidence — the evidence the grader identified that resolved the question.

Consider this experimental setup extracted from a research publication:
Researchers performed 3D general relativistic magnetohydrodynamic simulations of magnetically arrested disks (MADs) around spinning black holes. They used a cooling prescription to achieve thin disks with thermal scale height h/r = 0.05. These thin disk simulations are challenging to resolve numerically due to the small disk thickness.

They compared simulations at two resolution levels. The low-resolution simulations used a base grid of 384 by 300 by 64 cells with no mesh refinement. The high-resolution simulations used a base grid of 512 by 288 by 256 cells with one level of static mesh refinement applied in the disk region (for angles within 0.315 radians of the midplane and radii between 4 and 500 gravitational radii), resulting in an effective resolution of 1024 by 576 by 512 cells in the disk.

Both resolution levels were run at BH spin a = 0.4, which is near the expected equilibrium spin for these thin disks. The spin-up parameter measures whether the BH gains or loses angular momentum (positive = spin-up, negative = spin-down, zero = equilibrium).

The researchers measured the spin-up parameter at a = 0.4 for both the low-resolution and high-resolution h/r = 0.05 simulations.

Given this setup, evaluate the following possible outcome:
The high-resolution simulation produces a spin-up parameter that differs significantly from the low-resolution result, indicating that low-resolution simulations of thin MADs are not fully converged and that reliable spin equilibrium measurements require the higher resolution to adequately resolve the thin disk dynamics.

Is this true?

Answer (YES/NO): YES